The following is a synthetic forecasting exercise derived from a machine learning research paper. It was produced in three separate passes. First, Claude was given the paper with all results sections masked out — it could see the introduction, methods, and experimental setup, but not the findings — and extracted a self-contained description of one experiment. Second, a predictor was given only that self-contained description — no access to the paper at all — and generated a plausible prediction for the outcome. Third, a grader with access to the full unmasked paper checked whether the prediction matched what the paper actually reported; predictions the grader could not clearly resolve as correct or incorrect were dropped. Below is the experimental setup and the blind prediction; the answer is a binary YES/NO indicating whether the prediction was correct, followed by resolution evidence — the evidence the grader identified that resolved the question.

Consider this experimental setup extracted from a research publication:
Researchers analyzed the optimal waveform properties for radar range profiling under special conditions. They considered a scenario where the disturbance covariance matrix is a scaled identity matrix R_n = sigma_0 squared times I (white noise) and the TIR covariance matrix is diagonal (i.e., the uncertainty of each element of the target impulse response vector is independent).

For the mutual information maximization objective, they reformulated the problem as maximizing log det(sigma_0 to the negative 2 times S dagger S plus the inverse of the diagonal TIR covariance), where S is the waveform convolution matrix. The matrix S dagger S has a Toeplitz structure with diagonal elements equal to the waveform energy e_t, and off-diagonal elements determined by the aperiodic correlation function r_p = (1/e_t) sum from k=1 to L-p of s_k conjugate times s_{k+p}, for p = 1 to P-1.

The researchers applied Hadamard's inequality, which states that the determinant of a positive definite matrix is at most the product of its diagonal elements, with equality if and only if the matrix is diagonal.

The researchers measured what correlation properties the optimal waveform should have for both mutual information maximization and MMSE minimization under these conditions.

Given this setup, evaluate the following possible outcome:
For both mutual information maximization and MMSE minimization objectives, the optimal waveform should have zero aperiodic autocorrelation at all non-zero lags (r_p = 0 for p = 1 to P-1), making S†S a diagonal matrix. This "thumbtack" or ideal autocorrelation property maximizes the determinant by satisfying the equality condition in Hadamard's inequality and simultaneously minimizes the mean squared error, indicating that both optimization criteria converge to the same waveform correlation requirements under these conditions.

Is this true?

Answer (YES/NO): YES